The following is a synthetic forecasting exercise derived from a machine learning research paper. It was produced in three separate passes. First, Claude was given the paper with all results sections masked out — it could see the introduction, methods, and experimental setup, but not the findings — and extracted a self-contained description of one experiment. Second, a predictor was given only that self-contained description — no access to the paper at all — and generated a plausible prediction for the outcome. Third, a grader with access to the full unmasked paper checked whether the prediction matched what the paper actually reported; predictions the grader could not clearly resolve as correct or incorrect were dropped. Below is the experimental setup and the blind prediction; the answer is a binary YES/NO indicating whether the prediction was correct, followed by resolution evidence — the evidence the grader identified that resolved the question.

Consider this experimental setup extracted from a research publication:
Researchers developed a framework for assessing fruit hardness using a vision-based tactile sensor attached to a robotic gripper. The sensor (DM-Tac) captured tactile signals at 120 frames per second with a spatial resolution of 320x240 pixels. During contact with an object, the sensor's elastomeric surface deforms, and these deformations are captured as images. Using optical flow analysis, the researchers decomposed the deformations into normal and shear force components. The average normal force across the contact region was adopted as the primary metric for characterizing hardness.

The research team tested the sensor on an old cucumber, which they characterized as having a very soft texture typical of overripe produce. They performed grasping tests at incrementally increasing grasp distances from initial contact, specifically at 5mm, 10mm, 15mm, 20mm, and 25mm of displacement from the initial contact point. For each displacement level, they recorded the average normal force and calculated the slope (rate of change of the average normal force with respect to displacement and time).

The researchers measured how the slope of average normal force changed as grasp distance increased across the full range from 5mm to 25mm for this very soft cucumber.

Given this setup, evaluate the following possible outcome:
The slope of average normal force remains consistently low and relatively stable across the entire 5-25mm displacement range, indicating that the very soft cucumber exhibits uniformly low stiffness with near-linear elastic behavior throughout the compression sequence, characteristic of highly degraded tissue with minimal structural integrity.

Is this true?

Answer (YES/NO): NO